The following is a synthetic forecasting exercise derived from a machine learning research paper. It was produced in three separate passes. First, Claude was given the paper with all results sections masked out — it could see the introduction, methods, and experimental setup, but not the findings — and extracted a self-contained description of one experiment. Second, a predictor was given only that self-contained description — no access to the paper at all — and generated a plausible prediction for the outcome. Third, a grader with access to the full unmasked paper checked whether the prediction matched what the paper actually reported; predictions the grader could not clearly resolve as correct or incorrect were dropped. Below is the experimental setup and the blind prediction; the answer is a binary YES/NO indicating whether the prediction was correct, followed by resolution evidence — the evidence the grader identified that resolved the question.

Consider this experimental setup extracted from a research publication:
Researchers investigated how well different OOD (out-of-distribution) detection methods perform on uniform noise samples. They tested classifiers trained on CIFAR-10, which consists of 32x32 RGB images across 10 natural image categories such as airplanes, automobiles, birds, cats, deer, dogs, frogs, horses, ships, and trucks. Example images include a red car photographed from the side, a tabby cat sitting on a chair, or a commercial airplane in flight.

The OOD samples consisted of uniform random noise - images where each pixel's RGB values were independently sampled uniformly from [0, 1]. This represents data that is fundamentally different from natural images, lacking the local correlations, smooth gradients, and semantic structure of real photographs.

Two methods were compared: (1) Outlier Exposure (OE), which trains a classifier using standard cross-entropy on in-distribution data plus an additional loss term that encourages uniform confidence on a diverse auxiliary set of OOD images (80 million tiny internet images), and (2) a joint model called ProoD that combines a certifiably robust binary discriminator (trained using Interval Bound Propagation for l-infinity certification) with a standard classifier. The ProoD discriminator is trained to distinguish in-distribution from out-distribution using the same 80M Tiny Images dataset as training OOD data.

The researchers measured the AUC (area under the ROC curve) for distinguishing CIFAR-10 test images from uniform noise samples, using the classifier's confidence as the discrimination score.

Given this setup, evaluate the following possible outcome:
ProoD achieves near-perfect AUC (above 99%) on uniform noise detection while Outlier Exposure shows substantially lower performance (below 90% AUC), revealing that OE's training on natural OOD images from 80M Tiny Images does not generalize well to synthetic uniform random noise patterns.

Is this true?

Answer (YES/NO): NO